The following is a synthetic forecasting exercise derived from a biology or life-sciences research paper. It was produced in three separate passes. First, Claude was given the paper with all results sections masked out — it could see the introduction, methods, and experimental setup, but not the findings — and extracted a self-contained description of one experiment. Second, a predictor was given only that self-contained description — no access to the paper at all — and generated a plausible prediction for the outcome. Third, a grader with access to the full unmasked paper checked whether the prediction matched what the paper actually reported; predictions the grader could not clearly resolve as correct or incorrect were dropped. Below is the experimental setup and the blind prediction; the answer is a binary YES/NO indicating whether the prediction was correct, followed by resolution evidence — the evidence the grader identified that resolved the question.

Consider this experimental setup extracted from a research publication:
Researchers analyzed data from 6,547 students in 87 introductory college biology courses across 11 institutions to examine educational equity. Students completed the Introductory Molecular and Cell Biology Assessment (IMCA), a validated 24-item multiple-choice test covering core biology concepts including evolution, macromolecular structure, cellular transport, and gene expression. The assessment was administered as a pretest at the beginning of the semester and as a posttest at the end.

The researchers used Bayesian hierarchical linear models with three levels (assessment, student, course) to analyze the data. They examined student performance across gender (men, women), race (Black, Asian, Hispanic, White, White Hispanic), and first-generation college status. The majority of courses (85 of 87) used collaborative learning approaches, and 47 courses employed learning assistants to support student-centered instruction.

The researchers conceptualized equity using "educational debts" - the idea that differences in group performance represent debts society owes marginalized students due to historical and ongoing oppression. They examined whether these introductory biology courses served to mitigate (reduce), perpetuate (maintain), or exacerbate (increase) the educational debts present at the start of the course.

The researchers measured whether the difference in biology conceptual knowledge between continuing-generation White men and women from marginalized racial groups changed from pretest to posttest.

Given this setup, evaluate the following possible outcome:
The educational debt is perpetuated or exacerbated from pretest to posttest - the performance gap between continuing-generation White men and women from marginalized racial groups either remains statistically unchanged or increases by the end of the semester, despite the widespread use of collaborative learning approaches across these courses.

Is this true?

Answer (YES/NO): YES